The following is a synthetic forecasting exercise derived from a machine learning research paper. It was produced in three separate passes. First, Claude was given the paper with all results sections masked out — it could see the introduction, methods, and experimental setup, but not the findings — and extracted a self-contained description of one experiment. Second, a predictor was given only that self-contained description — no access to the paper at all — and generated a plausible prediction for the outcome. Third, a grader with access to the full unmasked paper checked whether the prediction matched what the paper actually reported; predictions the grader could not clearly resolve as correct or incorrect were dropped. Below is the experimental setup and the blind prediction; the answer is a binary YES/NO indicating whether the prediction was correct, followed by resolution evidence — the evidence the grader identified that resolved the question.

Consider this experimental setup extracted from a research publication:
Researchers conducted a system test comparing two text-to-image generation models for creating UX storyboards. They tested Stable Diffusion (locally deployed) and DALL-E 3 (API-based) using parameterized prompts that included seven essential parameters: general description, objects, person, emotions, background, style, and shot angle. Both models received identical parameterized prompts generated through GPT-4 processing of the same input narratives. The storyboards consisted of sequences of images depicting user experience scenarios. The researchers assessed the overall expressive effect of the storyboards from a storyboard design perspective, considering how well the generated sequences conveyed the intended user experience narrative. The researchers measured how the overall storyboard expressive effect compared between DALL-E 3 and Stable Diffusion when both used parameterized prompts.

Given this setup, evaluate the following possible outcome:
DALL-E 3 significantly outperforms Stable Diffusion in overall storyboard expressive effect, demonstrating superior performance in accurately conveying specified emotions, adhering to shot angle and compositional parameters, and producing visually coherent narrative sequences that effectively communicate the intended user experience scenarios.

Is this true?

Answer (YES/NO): NO